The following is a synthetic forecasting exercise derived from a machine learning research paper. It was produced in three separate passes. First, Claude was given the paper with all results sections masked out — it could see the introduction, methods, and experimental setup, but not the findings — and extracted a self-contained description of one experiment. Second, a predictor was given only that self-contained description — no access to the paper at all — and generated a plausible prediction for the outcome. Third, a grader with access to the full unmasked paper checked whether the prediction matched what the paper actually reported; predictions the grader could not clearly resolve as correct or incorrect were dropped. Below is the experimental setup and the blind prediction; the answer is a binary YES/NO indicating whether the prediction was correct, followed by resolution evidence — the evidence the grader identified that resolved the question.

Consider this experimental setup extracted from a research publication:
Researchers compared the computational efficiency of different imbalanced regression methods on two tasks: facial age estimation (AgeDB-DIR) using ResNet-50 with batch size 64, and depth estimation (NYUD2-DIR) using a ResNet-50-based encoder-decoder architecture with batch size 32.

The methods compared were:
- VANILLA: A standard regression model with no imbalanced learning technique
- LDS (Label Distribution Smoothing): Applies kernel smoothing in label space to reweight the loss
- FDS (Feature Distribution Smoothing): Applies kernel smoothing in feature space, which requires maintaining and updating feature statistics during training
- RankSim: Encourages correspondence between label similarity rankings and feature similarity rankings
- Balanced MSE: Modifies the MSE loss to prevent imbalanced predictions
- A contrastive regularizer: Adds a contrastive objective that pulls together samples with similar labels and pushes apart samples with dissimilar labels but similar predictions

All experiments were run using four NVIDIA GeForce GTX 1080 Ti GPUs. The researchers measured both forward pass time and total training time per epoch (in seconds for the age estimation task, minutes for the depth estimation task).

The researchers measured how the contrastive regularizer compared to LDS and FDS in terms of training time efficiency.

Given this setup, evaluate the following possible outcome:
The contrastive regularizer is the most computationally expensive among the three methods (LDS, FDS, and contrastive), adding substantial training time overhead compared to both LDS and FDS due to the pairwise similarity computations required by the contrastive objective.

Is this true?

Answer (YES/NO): NO